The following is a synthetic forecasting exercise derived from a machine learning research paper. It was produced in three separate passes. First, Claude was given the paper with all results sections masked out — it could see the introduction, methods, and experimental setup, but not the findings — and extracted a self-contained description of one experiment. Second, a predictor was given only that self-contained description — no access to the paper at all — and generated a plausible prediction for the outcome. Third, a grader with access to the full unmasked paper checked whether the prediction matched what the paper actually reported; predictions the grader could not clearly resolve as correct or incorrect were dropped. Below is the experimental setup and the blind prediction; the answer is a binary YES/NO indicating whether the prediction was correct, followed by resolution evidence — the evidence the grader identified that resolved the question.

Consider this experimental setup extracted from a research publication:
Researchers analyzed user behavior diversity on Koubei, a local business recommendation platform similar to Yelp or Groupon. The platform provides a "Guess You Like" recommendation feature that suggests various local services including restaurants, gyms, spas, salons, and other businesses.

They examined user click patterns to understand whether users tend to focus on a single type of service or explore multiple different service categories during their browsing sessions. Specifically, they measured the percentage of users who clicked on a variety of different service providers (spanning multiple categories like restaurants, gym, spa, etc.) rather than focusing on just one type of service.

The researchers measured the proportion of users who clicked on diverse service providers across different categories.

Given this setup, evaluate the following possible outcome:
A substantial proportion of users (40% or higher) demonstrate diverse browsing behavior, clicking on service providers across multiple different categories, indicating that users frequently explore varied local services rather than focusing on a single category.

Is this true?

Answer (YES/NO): NO